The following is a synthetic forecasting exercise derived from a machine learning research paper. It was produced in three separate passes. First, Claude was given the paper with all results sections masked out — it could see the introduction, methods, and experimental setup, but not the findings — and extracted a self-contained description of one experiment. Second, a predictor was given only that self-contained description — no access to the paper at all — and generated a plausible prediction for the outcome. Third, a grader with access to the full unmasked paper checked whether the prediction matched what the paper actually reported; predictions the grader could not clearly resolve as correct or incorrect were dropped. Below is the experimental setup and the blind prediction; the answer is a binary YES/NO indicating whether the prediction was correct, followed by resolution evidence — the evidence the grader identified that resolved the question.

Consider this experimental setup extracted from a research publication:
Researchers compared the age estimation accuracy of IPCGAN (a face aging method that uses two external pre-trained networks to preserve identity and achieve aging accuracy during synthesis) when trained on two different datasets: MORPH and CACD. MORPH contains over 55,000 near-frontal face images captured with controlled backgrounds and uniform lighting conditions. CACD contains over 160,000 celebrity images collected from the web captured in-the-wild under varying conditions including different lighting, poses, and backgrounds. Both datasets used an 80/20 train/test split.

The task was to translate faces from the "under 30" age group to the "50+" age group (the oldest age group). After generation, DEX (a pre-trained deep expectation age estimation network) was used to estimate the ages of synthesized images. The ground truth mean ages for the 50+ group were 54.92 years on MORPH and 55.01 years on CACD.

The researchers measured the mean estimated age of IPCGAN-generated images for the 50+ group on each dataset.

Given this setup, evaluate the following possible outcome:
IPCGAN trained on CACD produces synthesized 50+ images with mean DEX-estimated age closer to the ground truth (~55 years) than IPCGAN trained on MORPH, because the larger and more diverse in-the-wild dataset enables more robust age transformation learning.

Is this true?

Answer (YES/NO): NO